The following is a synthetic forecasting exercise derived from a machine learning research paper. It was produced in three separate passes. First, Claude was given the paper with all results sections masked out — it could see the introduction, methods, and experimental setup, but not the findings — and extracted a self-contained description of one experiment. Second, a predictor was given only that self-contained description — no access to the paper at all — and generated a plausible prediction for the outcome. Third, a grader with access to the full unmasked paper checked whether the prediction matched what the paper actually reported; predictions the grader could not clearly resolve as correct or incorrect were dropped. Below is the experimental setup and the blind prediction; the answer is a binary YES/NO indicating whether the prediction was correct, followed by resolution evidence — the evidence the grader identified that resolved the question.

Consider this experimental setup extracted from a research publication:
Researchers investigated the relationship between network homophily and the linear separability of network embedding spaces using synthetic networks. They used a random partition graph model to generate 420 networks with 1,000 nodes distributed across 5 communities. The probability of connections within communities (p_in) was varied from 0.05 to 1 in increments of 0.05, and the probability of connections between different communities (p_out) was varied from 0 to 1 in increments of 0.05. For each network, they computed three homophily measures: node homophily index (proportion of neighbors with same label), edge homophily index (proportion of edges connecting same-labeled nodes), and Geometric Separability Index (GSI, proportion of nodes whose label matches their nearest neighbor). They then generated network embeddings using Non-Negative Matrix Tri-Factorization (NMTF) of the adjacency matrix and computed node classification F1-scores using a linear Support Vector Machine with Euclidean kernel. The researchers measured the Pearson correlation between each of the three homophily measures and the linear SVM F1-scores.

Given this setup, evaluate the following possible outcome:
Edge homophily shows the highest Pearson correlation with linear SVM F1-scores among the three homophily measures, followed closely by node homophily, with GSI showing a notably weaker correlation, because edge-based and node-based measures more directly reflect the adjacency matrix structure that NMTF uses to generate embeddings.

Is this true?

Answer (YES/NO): NO